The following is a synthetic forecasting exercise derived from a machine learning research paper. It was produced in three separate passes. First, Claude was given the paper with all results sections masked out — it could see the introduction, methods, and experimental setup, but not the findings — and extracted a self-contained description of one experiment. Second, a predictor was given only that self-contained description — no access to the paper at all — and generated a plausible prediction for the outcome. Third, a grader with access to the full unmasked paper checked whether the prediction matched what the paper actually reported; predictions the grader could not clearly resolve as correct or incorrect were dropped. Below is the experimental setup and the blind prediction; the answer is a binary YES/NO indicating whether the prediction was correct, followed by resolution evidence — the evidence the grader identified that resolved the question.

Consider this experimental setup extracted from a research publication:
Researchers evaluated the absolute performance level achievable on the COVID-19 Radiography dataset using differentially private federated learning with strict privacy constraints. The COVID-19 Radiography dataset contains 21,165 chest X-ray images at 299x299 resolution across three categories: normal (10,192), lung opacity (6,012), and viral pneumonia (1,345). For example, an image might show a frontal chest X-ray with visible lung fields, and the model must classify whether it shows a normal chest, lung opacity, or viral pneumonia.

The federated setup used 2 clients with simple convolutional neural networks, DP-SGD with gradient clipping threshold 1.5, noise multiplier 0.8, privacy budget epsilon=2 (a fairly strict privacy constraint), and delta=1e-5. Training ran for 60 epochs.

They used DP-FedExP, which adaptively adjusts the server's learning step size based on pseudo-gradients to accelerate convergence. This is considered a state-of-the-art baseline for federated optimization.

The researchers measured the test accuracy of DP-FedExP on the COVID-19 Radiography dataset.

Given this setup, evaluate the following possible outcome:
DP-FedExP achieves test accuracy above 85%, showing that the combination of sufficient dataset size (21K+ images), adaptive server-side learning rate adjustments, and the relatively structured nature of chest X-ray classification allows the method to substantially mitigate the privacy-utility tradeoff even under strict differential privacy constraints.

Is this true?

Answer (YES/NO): NO